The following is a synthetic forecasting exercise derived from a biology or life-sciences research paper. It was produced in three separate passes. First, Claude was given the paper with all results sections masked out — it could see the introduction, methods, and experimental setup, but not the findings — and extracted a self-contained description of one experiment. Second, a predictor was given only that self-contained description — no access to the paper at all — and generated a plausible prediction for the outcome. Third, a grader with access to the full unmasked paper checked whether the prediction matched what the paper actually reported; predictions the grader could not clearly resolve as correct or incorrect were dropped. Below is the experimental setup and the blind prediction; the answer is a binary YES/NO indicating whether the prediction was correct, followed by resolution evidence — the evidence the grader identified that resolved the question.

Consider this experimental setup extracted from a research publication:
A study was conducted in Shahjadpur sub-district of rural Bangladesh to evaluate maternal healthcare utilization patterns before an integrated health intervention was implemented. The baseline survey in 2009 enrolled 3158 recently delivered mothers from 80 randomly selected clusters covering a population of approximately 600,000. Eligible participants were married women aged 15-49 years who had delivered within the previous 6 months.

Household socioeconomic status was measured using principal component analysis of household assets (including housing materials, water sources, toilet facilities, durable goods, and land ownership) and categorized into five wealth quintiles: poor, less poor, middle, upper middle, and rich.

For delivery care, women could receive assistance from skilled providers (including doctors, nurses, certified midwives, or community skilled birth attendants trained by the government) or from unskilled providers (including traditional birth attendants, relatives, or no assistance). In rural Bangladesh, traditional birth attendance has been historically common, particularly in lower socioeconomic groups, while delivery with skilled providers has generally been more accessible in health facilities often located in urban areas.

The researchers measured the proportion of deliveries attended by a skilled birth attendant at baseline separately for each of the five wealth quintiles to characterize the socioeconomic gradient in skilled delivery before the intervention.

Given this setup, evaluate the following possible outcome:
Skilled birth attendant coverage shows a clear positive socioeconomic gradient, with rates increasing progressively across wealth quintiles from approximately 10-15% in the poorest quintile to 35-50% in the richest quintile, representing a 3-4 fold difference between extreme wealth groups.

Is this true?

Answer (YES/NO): NO